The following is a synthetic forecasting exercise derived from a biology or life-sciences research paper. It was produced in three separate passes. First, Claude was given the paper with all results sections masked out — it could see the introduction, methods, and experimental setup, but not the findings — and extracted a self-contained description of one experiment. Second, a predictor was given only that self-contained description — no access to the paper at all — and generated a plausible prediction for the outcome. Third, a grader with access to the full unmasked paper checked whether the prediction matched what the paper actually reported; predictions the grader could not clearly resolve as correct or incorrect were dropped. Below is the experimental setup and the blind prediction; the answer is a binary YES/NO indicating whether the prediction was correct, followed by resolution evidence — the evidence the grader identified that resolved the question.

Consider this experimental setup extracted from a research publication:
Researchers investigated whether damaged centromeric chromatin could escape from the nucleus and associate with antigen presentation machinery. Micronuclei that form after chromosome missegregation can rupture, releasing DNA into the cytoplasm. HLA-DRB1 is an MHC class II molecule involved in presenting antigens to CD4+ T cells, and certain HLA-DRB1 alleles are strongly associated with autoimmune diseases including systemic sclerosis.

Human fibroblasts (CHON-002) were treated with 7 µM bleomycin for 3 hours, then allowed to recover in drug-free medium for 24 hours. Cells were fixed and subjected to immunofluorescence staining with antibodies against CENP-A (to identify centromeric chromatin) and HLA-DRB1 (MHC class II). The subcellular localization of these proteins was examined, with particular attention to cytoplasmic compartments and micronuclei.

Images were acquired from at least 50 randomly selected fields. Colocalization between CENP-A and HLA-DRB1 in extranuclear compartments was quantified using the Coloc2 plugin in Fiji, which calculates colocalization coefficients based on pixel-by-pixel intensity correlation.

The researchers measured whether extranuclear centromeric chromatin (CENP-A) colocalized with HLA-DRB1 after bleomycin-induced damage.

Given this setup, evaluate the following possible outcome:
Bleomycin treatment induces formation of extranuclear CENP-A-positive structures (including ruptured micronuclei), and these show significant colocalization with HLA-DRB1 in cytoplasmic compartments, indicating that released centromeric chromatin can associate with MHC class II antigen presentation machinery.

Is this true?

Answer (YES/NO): YES